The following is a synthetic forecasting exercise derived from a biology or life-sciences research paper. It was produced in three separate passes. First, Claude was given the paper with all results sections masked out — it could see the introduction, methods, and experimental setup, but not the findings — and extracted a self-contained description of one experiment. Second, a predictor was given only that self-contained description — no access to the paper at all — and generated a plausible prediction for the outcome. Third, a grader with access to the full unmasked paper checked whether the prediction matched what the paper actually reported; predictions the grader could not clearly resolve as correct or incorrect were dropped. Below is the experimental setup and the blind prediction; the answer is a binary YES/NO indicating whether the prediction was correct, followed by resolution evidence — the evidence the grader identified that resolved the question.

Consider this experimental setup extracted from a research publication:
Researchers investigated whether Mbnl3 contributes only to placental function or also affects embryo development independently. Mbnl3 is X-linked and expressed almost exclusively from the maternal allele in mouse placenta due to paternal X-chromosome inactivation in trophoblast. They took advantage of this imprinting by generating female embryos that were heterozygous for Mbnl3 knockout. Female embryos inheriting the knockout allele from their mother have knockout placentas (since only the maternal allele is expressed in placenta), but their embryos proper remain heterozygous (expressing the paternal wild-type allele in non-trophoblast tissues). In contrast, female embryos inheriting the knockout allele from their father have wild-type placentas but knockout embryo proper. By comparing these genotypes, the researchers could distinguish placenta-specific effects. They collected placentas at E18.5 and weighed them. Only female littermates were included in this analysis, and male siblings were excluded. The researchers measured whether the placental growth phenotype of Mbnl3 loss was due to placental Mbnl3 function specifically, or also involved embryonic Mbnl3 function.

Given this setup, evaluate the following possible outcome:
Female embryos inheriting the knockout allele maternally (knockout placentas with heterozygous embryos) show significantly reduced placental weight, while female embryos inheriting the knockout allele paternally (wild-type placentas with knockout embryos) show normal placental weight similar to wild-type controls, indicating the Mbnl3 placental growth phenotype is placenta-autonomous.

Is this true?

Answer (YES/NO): NO